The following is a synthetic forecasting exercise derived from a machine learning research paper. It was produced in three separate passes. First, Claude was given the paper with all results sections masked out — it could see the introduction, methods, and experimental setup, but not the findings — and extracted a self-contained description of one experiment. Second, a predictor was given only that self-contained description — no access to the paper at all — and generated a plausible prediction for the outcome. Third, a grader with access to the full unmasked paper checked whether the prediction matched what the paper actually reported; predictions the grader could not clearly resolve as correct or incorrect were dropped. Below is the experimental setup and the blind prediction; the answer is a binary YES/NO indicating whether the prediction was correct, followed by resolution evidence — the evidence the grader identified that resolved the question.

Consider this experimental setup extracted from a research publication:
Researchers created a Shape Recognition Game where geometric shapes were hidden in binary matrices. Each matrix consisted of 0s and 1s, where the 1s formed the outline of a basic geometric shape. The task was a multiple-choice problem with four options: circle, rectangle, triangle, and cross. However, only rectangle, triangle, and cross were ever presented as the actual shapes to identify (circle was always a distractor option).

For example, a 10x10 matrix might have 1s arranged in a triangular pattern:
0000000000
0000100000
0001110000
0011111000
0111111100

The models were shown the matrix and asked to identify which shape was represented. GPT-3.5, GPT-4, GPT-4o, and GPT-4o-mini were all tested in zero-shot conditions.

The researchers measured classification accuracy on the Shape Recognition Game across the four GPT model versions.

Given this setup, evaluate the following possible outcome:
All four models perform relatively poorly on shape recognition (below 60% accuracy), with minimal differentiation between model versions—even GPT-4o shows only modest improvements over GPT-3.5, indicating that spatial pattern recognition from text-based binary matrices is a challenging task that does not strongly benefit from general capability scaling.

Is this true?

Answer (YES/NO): NO